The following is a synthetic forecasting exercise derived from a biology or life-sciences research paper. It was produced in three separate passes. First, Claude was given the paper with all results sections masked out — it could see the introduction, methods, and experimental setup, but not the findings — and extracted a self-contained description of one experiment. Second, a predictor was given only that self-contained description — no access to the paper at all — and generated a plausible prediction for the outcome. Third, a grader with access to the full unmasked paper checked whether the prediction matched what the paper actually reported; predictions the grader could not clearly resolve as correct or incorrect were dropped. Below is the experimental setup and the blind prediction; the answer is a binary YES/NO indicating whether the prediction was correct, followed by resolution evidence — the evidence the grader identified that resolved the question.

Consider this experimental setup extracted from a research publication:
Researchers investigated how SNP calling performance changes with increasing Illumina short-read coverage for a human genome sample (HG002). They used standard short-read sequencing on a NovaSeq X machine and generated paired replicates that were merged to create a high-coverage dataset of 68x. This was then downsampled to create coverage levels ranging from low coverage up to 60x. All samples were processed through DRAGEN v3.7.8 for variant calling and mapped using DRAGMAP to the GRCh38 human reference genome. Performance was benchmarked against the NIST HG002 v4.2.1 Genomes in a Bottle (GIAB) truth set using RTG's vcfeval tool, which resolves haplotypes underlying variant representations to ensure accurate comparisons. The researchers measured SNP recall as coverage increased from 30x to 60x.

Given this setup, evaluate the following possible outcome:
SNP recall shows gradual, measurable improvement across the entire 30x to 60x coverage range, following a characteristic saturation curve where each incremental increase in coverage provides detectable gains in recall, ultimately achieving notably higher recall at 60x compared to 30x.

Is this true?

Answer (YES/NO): NO